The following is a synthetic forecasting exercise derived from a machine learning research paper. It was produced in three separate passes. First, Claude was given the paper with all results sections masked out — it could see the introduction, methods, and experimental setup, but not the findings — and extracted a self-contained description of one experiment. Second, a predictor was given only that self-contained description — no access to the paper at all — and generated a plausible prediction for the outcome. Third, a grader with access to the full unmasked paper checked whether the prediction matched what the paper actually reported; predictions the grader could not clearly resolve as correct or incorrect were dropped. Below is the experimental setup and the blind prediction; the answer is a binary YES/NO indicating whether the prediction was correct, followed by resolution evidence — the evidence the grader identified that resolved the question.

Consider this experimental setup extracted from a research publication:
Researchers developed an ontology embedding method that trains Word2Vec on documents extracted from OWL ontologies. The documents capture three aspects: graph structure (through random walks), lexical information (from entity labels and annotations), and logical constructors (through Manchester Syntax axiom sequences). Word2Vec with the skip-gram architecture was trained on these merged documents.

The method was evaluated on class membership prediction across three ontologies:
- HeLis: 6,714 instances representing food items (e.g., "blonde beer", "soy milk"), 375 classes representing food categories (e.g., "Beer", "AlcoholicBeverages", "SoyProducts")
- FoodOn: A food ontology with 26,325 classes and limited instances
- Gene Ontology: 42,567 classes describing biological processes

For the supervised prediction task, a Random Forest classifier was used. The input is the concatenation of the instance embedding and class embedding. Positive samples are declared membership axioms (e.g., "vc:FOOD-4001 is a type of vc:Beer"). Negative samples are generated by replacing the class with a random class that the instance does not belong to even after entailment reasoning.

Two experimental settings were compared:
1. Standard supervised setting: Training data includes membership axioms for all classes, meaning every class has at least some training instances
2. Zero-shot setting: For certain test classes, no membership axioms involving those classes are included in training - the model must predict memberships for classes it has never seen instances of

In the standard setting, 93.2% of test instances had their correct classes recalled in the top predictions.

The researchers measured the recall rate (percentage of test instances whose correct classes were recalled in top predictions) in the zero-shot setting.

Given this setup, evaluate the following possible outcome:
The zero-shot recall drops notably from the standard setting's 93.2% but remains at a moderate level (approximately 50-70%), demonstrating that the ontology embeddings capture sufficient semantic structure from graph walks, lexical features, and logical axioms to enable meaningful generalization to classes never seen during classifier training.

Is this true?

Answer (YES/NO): YES